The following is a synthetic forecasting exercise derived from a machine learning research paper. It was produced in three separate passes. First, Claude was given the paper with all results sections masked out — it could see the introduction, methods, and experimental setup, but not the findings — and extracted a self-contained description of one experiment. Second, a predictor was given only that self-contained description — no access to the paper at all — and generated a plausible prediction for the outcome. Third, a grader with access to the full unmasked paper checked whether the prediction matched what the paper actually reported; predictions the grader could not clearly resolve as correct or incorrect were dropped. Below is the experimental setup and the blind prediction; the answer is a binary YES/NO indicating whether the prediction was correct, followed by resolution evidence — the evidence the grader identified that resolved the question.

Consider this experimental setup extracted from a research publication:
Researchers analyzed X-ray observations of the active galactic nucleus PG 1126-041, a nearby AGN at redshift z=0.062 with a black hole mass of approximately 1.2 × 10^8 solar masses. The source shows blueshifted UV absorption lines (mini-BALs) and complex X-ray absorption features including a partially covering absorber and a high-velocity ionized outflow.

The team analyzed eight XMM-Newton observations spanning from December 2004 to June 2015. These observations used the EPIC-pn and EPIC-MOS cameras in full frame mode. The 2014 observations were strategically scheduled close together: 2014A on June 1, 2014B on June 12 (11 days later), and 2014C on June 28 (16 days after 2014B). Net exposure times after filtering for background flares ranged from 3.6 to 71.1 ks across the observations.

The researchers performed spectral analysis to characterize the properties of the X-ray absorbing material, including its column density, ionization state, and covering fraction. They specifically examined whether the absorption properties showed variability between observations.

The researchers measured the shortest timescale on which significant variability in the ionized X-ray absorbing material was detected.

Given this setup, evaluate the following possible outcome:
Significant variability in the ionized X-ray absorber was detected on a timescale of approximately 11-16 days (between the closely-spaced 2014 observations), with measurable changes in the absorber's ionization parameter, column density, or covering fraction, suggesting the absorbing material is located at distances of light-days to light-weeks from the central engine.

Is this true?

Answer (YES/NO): YES